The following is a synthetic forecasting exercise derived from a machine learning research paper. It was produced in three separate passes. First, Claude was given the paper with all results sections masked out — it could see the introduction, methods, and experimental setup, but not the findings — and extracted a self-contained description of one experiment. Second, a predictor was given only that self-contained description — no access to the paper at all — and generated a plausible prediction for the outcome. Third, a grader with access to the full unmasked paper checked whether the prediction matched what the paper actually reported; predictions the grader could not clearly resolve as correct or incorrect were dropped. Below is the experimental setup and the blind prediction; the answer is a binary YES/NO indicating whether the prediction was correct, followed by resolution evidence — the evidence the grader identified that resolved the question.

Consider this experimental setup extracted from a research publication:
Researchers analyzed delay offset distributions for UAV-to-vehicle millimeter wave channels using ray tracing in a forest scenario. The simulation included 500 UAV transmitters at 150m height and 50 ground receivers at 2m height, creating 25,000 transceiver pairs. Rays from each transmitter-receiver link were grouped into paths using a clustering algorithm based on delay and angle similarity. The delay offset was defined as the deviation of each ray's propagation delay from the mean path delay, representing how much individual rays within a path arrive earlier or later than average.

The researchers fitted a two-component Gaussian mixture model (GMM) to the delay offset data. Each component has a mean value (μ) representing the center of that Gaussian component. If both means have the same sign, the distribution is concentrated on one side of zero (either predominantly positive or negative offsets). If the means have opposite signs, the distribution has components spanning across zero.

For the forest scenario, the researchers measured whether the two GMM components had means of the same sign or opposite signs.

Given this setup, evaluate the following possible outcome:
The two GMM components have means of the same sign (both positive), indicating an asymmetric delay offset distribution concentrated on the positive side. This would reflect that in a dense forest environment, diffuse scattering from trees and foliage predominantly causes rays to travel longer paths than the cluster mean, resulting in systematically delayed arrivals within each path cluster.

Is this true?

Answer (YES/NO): NO